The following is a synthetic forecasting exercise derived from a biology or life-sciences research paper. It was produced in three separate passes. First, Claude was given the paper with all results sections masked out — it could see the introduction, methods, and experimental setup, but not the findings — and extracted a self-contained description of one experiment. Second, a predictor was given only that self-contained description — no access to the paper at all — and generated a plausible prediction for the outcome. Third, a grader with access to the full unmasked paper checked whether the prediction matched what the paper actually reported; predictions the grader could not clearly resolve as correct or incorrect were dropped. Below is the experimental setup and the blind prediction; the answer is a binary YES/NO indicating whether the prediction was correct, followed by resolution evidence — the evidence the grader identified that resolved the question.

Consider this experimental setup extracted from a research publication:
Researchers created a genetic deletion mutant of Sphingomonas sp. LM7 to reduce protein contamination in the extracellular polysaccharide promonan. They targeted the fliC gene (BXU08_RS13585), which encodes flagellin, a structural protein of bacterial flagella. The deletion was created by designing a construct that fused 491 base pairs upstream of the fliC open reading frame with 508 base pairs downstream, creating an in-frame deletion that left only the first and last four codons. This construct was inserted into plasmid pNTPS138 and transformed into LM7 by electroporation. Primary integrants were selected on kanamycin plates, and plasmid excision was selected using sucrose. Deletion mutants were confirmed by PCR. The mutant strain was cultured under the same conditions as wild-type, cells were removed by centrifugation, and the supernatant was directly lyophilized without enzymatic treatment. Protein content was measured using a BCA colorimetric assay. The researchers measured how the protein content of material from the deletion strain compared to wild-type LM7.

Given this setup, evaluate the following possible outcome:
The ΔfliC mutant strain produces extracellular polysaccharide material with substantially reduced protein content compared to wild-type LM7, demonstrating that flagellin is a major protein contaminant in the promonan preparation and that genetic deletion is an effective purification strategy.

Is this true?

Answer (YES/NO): NO